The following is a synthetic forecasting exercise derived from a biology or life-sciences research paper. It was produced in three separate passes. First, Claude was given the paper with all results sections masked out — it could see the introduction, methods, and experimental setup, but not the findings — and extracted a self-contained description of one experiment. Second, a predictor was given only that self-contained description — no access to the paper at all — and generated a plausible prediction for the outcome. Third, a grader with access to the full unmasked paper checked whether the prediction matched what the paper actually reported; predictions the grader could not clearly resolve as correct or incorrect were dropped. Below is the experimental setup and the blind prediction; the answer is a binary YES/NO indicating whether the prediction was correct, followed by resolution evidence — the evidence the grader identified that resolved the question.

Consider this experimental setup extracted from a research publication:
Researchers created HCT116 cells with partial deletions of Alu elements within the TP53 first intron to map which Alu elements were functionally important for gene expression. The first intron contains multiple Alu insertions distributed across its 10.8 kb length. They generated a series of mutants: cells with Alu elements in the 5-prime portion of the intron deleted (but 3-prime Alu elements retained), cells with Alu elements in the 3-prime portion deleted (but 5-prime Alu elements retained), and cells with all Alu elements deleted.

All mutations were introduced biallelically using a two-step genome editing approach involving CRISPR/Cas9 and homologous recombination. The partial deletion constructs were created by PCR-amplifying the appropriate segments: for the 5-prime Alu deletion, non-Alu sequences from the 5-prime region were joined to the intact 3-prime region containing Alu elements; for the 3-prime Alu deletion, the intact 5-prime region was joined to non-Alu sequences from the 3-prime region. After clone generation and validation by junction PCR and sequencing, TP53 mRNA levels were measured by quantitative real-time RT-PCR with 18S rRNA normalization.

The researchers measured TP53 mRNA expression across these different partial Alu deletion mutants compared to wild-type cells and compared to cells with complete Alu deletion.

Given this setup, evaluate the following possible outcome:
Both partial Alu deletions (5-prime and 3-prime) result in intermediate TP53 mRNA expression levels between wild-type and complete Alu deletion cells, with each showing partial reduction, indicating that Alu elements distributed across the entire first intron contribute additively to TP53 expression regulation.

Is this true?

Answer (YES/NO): NO